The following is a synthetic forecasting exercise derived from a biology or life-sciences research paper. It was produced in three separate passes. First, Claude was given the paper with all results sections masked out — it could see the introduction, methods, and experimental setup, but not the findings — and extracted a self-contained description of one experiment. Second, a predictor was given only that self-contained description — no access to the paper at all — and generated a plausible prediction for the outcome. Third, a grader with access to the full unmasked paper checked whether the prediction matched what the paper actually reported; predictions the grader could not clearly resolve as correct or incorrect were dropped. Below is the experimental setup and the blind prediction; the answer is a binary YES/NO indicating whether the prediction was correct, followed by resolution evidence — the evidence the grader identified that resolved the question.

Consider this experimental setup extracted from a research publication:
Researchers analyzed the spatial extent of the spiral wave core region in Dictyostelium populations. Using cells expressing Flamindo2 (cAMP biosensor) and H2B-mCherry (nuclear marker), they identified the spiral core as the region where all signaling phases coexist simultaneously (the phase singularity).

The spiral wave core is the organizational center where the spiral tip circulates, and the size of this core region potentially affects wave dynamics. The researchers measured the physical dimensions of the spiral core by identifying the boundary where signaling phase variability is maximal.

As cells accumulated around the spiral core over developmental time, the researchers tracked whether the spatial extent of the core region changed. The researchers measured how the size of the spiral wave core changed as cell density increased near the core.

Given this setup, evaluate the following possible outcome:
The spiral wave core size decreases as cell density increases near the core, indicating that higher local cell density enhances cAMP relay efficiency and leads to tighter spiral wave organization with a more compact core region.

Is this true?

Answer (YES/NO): NO